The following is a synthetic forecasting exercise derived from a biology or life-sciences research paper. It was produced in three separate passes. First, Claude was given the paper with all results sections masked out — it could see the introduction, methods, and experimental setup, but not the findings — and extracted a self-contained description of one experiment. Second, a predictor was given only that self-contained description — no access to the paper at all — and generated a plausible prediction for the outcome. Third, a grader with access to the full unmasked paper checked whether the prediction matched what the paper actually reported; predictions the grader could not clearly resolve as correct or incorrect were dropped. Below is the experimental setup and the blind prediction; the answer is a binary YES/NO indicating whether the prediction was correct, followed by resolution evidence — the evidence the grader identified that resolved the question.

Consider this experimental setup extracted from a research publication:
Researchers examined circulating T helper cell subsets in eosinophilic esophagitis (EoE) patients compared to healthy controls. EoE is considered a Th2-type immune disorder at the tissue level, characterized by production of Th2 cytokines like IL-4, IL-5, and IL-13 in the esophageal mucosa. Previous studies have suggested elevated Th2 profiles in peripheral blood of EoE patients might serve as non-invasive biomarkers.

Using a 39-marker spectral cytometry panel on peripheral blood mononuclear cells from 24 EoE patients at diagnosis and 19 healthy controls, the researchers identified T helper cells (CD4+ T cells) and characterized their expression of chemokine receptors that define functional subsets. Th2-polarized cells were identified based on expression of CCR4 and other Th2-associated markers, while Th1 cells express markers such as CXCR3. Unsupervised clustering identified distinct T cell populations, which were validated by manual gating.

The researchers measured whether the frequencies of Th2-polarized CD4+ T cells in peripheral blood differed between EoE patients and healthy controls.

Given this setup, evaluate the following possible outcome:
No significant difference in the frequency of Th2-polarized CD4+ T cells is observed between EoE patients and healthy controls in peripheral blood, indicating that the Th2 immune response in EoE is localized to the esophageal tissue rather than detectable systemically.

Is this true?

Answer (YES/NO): YES